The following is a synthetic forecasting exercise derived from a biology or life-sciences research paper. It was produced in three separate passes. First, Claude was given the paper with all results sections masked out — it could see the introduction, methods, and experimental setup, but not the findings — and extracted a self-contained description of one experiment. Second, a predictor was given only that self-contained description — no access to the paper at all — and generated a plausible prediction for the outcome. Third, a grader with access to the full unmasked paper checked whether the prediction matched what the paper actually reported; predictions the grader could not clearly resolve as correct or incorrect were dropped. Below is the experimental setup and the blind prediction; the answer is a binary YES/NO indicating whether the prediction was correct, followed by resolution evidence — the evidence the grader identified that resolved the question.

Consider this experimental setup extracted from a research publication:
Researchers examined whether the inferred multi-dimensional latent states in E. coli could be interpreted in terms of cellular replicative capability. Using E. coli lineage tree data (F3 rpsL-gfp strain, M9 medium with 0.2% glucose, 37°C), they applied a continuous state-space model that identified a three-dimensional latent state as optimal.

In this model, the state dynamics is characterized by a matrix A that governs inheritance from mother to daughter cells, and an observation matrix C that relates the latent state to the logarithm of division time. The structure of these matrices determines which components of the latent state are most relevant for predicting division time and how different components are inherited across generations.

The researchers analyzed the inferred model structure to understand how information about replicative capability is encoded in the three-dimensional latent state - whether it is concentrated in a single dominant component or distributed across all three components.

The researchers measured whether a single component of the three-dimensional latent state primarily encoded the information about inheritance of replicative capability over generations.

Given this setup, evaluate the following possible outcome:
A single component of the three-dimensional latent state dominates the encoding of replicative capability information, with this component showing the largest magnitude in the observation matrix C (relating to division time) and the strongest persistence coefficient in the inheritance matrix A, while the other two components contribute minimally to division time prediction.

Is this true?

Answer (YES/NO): NO